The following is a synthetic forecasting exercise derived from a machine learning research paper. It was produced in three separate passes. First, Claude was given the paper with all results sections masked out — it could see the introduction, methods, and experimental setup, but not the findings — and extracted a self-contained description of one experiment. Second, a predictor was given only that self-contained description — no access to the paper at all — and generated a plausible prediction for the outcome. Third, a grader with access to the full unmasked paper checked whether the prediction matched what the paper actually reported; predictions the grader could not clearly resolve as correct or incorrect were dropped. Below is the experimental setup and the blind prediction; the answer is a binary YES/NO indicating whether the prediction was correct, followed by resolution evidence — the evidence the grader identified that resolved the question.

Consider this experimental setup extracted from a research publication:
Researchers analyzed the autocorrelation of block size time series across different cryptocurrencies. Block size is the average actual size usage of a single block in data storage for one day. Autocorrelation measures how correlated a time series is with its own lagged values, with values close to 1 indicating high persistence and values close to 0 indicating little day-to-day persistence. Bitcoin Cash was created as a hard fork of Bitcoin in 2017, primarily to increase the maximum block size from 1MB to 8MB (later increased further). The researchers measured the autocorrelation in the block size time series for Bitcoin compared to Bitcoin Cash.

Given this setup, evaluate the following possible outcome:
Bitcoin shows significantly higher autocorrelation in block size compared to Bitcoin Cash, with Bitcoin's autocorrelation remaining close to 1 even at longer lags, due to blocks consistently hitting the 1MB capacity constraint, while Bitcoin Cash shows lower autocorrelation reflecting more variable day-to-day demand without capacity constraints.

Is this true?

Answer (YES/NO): NO